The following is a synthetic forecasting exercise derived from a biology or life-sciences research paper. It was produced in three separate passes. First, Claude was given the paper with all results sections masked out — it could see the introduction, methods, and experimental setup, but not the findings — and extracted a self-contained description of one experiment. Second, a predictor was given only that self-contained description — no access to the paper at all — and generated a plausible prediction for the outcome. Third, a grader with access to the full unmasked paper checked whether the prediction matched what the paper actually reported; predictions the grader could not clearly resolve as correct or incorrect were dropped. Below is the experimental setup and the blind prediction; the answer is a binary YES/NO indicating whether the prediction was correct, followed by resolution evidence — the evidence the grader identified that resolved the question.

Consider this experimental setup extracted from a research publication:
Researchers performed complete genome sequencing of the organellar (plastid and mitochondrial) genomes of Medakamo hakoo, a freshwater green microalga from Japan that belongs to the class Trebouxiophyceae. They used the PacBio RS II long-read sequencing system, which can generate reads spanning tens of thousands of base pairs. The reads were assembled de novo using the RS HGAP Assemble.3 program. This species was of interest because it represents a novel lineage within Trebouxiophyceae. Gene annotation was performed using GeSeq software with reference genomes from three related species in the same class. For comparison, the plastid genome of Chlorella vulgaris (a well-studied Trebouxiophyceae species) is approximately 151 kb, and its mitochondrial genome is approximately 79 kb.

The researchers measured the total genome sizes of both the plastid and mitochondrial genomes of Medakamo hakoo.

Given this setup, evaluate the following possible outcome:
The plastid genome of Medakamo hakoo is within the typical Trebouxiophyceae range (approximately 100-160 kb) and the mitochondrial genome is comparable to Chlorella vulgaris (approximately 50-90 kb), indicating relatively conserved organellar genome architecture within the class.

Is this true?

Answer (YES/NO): NO